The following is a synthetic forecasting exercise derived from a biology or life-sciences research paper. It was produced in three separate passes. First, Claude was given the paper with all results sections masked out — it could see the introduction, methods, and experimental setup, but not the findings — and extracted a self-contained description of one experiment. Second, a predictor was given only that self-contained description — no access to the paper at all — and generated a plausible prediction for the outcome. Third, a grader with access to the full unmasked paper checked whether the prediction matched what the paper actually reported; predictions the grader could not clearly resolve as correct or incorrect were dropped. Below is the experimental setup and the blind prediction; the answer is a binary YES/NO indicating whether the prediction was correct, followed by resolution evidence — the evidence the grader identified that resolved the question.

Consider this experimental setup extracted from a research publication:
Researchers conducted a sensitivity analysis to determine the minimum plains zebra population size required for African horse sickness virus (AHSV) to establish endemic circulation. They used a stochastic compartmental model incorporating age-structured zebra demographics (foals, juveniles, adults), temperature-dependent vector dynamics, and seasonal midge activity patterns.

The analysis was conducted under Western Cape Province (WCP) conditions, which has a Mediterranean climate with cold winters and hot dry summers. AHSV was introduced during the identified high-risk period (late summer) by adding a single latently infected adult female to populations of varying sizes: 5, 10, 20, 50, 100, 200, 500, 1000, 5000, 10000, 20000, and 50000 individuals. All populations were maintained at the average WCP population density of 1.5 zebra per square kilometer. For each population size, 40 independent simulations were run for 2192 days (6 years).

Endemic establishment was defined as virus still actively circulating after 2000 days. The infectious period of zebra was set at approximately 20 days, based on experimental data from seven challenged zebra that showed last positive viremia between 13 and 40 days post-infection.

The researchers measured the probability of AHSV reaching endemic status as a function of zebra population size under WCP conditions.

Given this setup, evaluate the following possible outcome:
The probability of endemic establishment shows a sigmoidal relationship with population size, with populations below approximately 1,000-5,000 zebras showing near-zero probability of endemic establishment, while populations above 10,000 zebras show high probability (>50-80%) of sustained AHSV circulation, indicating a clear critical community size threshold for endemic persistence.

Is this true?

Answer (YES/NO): NO